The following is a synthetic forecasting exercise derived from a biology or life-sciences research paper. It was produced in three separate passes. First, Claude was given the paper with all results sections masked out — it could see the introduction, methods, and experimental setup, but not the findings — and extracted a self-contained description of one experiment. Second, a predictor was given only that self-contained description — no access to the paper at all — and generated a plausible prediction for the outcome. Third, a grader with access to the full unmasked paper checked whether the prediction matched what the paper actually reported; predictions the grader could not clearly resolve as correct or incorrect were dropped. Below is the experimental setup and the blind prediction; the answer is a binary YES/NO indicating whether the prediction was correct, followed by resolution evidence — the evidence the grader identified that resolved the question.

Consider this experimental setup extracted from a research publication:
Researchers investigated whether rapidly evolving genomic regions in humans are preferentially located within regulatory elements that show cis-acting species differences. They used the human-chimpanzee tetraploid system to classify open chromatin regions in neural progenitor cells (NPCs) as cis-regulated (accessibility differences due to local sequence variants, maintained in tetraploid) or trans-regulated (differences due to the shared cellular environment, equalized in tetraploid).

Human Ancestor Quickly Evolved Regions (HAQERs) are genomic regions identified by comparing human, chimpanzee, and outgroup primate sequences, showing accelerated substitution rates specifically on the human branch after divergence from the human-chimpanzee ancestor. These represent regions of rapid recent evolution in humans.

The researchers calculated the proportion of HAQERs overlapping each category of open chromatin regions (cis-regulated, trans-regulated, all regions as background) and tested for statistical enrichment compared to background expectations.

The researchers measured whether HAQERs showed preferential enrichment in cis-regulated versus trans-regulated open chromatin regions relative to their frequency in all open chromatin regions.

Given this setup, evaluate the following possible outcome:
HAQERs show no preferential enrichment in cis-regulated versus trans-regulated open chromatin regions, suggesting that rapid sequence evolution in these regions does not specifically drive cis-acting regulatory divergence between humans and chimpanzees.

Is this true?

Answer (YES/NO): NO